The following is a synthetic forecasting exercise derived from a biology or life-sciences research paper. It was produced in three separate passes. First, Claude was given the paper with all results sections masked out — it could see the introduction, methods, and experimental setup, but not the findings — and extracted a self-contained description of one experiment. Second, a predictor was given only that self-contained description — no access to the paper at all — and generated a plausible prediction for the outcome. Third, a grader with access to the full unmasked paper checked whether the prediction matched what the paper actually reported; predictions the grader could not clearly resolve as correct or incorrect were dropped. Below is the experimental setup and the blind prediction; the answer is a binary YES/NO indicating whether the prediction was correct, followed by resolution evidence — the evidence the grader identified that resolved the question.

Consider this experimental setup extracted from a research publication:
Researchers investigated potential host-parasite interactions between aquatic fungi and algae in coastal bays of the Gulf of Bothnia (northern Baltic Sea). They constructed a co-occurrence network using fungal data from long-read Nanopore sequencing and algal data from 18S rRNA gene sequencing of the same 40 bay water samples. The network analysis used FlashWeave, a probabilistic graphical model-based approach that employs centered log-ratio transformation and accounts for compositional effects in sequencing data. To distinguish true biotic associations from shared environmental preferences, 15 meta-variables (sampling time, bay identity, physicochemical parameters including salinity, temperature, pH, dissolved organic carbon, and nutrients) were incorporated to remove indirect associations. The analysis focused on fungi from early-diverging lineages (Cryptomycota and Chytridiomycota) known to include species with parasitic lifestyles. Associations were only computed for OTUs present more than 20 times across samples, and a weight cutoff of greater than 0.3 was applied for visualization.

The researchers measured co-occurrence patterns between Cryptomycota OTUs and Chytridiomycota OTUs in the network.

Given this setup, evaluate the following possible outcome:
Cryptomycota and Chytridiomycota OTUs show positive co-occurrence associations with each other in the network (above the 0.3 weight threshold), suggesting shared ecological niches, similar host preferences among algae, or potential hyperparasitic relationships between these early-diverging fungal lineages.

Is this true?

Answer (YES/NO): NO